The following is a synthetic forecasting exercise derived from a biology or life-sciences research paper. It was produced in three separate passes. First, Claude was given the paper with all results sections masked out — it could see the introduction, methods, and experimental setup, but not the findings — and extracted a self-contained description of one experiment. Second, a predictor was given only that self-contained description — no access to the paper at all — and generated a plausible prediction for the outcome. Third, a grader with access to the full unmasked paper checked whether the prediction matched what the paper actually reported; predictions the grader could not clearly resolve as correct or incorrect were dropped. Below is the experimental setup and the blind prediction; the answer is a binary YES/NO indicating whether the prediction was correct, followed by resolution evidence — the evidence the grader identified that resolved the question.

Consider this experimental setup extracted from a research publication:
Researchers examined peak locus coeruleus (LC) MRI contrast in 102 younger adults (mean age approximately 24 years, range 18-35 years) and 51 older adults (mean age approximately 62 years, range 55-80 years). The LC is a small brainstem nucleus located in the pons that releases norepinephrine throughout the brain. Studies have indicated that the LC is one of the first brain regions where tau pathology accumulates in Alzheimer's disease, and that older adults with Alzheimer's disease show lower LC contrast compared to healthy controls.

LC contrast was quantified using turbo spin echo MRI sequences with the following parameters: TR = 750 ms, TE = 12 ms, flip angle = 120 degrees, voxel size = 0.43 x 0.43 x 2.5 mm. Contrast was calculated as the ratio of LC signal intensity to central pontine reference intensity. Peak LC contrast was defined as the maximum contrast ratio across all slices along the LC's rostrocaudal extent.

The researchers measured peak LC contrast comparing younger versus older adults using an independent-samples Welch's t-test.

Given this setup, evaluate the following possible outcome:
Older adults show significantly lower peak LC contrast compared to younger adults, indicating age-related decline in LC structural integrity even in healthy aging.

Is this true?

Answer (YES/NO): NO